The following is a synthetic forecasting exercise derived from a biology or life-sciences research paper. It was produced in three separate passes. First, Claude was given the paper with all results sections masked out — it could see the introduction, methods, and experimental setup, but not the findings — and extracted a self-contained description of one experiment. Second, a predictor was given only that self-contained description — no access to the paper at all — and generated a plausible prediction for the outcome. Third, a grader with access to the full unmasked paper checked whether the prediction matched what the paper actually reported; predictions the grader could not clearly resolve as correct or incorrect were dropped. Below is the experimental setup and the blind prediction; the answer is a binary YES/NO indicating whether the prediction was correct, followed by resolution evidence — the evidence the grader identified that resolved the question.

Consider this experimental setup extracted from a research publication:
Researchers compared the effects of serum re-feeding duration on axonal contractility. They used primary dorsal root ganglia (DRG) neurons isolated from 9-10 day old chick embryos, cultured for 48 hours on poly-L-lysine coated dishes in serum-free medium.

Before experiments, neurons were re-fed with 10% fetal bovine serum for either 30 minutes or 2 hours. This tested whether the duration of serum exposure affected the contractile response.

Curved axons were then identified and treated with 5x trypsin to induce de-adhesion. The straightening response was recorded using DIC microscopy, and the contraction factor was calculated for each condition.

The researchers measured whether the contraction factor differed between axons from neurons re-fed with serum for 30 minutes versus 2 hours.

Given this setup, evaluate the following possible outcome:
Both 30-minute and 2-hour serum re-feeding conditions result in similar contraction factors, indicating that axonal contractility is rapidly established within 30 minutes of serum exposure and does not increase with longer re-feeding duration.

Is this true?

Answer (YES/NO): YES